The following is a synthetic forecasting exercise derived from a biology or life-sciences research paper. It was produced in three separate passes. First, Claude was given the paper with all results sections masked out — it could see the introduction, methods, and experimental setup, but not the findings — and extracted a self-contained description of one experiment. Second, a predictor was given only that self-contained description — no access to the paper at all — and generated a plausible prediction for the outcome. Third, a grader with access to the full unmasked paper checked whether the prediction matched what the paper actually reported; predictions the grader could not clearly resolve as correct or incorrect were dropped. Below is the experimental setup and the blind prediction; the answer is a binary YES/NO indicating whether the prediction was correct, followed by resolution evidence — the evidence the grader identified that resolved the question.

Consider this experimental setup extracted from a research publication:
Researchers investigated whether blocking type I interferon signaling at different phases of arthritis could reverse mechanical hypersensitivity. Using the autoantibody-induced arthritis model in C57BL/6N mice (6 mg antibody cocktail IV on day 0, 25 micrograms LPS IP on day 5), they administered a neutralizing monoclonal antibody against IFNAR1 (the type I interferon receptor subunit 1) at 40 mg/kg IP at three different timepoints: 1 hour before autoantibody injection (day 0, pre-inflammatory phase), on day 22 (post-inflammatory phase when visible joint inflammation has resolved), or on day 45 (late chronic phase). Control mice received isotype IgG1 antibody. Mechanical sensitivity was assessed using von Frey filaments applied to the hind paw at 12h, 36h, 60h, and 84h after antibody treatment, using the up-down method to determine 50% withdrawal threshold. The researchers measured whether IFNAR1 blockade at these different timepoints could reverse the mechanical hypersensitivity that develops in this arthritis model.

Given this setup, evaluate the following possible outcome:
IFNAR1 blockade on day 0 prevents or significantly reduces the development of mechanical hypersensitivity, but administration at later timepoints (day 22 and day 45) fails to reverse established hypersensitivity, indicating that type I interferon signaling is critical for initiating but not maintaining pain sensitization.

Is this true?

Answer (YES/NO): NO